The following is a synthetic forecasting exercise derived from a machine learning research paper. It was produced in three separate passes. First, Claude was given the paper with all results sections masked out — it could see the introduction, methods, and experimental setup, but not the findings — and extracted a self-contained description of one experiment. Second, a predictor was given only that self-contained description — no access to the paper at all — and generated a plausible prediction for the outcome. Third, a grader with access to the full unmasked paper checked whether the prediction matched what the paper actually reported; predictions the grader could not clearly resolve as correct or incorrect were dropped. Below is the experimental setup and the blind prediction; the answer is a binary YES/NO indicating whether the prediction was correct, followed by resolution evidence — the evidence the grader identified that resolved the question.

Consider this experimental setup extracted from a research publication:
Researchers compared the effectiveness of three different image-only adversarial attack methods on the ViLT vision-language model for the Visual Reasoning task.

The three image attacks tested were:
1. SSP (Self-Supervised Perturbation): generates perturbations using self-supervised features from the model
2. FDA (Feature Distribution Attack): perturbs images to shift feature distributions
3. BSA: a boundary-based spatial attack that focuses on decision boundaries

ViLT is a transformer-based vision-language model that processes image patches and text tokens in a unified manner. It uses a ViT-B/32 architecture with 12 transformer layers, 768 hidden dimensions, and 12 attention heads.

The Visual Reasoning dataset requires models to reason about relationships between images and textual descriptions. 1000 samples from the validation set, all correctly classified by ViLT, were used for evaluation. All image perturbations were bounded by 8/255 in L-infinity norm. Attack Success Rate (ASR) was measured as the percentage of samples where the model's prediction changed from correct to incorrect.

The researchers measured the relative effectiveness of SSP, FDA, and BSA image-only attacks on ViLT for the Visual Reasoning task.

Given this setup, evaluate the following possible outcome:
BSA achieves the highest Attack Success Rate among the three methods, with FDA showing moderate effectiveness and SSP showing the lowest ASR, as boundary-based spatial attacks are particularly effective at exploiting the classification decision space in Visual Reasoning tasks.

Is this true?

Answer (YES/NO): YES